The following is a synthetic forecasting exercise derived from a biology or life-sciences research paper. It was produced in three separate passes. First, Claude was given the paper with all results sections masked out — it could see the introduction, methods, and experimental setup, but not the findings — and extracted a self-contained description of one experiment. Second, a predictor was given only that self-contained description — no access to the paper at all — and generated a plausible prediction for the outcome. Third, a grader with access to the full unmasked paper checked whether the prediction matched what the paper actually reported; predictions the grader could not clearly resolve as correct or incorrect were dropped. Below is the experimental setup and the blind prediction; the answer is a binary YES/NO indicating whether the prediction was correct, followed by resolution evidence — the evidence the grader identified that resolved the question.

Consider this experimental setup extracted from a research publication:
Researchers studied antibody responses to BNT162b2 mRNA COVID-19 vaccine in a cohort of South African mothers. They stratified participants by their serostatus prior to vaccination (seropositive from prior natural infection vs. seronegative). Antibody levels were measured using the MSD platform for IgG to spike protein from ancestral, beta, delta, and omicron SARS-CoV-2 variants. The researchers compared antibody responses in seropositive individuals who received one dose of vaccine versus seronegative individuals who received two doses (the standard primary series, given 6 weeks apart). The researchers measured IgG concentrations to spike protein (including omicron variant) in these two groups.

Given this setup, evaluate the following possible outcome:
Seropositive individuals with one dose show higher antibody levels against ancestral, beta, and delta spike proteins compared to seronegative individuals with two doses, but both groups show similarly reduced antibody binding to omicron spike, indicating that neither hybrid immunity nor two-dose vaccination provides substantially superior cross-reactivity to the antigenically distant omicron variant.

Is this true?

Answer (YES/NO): NO